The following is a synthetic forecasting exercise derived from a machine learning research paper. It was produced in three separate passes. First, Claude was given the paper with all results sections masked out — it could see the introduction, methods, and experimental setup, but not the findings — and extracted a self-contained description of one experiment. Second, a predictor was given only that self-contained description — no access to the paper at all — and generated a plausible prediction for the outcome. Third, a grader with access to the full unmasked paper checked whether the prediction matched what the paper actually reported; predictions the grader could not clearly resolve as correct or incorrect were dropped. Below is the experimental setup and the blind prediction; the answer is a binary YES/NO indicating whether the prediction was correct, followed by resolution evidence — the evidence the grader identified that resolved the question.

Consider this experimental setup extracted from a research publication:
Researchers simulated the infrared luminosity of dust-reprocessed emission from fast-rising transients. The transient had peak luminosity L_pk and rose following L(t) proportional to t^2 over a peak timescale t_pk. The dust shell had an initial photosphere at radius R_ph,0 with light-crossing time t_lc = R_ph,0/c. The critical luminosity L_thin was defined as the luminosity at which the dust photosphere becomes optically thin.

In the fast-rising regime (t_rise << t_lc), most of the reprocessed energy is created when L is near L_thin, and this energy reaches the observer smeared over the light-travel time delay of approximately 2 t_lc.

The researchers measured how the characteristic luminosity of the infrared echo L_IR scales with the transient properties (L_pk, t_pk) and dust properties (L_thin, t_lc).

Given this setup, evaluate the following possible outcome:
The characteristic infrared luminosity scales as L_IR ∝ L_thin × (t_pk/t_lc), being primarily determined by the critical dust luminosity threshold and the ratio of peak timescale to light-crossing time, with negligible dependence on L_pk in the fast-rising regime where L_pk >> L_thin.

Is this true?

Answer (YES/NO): NO